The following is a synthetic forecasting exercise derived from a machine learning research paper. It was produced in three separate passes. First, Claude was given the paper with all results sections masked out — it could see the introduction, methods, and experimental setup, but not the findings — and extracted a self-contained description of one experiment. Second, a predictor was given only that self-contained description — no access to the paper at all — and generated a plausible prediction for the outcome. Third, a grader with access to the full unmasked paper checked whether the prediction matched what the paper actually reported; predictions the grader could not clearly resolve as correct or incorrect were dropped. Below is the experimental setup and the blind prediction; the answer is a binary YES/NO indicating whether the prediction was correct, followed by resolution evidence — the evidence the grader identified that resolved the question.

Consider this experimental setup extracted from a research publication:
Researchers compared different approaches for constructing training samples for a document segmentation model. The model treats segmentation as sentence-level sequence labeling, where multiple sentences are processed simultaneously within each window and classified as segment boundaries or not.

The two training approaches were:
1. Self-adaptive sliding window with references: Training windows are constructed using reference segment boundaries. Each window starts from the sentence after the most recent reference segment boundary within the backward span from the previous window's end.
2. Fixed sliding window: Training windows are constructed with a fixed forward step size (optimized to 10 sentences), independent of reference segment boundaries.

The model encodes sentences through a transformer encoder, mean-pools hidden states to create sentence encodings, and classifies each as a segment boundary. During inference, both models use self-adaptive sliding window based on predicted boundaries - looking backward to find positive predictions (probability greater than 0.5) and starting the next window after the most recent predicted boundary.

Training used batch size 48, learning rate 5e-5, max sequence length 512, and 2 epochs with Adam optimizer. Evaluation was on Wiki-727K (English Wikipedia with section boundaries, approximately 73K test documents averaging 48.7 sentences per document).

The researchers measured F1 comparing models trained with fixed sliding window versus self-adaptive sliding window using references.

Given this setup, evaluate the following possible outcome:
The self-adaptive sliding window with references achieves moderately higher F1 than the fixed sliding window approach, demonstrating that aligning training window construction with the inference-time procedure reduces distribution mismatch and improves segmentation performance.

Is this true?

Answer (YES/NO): NO